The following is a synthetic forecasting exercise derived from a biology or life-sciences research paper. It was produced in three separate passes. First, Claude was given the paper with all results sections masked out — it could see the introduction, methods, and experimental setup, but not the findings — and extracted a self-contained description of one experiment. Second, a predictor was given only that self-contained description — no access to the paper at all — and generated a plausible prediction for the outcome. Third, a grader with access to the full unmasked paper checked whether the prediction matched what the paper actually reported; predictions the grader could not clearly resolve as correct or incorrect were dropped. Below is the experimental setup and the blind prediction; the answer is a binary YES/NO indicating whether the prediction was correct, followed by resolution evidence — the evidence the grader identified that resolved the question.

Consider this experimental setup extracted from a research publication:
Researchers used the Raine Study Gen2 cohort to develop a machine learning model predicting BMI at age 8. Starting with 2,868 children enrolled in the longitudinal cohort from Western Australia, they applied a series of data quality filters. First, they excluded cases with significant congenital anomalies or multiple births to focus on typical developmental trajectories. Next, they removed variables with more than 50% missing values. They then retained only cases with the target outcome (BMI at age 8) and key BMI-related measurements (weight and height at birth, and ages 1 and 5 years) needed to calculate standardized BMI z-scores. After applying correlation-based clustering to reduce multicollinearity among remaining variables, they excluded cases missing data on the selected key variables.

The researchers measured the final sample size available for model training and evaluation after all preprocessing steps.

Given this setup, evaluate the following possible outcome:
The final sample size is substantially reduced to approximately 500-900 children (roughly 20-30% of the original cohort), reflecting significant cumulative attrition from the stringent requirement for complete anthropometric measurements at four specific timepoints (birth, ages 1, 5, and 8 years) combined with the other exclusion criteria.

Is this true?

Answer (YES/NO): YES